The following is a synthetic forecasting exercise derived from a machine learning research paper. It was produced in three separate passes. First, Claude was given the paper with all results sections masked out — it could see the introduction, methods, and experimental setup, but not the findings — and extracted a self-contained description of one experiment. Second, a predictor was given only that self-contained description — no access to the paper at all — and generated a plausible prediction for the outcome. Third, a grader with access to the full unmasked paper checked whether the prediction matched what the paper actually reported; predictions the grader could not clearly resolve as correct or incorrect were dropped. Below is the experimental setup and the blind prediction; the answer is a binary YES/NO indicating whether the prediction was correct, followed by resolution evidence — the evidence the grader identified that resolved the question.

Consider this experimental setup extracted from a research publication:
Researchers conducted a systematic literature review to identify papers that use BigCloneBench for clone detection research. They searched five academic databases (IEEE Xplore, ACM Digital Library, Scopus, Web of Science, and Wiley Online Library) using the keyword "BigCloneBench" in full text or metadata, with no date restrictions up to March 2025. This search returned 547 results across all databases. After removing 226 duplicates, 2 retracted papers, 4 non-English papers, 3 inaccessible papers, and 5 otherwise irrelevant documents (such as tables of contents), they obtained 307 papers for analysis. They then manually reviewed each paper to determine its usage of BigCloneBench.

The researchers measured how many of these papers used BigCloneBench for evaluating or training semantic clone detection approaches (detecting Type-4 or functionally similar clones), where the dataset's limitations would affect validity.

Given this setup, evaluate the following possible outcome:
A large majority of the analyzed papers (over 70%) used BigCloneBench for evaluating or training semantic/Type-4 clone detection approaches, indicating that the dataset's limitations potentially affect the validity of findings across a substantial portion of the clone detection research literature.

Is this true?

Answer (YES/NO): YES